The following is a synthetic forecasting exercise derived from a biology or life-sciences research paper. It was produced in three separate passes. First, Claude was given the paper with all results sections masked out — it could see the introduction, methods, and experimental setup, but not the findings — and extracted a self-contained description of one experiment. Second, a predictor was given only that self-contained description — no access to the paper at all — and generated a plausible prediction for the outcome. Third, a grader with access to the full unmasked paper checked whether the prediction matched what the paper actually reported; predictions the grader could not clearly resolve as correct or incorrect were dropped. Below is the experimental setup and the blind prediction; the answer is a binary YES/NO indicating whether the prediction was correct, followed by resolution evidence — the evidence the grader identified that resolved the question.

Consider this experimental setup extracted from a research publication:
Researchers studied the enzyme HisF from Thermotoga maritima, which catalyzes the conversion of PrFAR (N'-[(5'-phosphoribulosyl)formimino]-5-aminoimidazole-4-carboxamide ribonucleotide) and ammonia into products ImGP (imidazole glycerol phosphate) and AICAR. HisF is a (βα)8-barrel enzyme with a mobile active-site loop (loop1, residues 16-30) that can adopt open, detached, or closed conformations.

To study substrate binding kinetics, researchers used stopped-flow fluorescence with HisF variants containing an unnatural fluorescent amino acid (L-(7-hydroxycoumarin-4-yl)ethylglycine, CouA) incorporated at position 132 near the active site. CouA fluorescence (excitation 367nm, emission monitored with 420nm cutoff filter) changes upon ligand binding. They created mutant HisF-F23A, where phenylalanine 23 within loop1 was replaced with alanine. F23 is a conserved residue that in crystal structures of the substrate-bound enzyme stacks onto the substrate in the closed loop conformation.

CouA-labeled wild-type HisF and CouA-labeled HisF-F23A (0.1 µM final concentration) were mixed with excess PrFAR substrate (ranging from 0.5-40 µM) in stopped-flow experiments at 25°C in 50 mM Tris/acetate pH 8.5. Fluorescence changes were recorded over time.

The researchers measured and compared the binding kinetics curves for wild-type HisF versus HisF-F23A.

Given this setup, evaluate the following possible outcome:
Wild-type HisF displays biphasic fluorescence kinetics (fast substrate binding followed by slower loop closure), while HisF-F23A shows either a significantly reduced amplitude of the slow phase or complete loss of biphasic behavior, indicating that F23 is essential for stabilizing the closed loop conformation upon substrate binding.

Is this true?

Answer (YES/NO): YES